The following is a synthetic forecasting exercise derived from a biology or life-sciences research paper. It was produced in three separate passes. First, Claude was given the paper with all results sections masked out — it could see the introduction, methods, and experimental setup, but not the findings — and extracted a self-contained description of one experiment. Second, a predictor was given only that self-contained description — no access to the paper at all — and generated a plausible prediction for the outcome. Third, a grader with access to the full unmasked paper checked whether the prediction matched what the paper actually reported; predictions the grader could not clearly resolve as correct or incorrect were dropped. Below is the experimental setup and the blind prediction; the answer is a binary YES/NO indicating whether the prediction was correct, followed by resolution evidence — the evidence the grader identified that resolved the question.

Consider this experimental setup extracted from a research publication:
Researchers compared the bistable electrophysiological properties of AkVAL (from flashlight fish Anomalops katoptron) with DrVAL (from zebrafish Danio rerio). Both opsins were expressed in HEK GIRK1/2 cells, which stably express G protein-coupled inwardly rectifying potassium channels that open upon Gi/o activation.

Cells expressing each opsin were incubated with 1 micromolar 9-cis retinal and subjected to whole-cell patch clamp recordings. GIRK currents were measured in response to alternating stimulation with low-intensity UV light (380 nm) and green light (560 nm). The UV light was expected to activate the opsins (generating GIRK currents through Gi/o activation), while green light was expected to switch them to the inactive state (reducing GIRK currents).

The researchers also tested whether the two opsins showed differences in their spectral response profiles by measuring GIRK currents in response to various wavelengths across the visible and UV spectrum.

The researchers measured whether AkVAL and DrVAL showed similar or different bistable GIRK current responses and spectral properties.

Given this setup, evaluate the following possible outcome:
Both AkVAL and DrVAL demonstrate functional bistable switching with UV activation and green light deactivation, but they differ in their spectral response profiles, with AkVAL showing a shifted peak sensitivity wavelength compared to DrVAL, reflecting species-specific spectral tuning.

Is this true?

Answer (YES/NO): NO